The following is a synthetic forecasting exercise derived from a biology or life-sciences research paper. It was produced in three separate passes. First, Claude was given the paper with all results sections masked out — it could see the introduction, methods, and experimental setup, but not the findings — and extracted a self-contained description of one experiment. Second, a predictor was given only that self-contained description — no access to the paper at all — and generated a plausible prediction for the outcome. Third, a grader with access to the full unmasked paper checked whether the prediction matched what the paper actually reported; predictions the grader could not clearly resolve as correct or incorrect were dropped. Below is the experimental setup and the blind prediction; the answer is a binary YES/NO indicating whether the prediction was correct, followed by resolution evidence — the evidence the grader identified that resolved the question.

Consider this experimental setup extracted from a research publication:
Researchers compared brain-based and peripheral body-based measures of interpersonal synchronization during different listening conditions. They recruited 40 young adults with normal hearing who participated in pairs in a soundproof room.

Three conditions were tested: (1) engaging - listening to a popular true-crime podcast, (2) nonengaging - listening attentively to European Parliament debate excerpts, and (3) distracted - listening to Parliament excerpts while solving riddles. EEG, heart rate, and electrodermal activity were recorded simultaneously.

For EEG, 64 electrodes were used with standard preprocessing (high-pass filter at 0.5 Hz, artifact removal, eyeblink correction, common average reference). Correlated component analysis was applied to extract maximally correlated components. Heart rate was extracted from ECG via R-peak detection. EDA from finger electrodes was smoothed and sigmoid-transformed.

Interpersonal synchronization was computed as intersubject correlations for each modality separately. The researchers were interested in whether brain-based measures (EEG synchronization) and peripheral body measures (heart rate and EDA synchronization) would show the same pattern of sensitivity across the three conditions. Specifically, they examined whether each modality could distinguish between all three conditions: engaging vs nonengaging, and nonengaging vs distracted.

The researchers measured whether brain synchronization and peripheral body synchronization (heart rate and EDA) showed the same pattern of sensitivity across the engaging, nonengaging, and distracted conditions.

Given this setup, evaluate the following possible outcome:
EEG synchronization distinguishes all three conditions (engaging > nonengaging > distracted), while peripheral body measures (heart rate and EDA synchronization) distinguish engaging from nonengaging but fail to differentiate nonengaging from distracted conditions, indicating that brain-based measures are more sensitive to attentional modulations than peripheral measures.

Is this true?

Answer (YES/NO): YES